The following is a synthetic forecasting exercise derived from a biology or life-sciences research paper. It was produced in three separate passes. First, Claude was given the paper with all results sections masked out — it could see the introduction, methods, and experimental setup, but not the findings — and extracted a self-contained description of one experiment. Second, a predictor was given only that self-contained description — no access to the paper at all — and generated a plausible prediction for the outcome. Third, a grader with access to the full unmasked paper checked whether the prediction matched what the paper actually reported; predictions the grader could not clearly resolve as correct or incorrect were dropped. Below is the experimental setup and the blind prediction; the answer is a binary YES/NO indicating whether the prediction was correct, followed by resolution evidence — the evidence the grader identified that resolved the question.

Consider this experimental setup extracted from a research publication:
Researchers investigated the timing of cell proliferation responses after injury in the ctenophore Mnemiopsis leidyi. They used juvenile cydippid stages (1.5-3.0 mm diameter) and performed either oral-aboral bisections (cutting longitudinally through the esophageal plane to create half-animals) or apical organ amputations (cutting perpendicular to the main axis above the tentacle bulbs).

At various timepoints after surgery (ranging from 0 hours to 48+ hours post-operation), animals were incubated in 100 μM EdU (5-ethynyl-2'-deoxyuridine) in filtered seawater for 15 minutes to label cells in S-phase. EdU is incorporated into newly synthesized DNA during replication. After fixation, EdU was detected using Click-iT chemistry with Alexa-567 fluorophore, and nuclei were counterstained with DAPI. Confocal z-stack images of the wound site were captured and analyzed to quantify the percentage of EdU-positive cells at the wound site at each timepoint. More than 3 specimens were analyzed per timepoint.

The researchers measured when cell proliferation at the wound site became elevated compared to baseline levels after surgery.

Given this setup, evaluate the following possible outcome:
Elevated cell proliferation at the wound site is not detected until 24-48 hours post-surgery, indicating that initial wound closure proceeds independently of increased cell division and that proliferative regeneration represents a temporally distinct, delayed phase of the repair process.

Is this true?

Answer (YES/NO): NO